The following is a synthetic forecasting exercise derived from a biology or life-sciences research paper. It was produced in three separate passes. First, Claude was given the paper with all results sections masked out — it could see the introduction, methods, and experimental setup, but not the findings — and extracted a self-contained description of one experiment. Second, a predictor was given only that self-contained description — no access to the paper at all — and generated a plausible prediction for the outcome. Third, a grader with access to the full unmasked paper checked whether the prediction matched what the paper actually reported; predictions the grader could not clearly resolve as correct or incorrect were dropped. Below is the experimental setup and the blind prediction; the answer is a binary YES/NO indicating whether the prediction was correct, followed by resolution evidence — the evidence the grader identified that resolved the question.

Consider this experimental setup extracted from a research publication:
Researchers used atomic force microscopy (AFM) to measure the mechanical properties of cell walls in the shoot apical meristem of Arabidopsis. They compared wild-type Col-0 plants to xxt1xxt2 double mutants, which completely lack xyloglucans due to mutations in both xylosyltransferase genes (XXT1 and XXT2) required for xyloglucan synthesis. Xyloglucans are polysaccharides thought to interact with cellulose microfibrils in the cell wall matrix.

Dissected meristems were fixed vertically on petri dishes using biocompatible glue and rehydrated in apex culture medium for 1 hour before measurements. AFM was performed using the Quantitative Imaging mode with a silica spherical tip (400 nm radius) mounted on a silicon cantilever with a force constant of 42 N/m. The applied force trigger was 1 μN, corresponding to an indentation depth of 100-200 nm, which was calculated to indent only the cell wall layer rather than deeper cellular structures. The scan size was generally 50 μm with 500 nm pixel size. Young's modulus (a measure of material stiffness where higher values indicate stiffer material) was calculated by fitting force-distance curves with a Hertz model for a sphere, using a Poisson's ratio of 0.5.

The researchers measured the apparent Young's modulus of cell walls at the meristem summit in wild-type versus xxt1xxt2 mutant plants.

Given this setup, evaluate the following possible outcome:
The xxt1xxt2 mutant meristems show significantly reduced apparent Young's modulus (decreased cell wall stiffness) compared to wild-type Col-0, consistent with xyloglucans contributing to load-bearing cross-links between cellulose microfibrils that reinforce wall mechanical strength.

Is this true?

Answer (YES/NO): NO